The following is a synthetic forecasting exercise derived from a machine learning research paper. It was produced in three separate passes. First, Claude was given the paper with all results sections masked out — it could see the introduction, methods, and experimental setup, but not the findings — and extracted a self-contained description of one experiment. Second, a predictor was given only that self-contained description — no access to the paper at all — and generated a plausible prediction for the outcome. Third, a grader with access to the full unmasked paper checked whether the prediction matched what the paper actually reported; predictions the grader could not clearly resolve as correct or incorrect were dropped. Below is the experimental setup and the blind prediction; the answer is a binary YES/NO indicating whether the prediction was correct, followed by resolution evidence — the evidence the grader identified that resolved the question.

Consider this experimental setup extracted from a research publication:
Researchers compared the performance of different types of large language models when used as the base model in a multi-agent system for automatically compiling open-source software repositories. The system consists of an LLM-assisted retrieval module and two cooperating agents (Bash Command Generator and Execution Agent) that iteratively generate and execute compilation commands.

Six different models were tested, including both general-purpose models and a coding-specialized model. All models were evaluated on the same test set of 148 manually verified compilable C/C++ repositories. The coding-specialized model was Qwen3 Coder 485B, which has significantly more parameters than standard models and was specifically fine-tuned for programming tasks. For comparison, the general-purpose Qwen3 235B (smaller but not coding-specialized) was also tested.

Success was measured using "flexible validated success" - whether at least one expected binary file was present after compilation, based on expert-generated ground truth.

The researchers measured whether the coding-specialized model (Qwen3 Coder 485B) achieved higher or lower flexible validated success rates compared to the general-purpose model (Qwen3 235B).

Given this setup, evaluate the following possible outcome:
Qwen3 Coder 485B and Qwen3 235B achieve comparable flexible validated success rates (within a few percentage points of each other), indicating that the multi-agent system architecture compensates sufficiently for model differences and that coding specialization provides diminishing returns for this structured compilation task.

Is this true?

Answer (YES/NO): NO